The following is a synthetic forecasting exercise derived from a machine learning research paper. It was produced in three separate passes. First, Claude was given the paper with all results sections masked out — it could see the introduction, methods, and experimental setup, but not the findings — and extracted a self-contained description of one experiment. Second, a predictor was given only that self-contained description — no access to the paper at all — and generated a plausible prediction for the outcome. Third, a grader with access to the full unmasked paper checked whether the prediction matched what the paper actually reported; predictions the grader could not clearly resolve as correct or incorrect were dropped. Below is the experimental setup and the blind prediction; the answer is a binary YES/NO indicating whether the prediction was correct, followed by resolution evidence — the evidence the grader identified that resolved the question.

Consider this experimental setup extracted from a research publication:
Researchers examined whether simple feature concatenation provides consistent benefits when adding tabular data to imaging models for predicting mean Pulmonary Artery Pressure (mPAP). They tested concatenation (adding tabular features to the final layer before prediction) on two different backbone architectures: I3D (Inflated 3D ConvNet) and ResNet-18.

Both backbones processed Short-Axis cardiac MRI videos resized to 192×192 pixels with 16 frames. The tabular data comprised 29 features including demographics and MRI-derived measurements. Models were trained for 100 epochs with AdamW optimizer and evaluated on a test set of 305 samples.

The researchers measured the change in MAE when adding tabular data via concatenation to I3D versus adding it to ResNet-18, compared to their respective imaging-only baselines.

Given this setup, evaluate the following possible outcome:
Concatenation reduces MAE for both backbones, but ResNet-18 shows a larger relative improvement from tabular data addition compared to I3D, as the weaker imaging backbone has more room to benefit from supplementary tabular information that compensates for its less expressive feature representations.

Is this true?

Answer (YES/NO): NO